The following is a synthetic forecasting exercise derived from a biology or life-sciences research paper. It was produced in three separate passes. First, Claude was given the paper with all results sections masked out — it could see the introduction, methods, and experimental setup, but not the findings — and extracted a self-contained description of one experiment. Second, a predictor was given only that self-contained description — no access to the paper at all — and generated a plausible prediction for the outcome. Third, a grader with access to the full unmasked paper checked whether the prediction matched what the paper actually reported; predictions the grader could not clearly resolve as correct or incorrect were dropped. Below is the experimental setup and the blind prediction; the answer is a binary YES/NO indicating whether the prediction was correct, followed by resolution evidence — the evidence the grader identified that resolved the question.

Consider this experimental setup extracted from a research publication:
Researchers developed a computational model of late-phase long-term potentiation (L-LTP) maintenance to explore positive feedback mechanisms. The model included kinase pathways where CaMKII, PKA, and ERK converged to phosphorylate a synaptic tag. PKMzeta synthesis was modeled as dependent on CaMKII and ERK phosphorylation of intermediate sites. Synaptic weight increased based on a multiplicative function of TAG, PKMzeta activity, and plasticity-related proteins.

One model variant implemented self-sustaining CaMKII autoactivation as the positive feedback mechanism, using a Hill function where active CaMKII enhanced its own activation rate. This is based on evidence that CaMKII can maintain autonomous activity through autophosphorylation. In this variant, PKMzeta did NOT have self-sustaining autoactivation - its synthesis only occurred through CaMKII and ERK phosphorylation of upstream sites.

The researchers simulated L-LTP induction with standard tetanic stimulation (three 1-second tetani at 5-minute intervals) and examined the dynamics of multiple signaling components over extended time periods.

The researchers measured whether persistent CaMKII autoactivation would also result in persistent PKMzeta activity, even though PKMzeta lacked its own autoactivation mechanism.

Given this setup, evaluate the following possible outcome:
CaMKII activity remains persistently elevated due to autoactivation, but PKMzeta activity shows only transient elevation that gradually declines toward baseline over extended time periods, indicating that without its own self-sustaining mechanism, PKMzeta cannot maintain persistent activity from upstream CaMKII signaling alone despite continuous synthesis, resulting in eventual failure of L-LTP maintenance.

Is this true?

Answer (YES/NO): NO